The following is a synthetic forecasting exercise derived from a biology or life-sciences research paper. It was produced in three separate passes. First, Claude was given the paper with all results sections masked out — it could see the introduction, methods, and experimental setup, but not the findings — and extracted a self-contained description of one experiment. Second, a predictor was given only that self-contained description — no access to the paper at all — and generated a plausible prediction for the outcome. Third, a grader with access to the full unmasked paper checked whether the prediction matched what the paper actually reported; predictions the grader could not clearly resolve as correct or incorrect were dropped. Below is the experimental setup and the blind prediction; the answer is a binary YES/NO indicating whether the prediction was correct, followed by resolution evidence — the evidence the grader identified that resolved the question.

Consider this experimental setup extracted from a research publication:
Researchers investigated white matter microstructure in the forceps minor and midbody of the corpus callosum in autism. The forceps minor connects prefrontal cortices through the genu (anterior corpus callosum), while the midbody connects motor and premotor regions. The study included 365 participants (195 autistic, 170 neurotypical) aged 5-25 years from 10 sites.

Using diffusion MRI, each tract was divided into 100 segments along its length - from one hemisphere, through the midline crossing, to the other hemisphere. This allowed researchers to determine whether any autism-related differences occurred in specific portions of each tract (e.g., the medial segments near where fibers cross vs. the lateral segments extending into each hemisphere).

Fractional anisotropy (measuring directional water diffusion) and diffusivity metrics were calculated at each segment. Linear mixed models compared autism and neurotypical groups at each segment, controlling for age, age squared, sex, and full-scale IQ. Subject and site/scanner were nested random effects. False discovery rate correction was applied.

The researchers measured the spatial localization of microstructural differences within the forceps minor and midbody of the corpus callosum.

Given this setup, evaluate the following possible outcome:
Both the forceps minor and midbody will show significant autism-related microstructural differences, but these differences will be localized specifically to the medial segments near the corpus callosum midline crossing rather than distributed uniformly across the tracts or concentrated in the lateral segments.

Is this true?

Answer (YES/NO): YES